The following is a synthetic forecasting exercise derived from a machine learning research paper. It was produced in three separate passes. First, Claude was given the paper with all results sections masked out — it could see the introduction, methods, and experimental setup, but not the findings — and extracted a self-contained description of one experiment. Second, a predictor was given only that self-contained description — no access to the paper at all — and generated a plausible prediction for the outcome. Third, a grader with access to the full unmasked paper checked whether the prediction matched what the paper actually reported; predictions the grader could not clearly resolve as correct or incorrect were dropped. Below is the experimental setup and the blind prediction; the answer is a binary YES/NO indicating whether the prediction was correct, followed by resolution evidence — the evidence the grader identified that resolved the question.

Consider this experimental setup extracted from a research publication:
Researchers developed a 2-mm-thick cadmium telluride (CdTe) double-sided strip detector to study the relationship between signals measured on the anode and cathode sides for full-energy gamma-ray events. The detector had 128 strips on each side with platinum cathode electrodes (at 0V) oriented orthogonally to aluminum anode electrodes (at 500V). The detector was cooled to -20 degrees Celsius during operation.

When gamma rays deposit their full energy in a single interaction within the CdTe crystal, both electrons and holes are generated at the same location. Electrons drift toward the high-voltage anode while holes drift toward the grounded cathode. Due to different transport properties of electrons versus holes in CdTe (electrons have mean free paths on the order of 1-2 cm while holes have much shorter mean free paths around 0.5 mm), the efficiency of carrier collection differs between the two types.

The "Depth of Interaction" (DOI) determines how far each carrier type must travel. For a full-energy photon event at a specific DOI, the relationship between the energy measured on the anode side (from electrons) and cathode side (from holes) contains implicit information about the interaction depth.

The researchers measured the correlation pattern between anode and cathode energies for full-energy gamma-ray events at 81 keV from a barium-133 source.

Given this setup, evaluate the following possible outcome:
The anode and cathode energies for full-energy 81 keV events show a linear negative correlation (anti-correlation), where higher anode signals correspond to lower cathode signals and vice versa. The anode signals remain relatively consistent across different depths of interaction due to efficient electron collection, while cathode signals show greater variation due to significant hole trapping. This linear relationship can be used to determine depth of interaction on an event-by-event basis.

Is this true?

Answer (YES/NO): NO